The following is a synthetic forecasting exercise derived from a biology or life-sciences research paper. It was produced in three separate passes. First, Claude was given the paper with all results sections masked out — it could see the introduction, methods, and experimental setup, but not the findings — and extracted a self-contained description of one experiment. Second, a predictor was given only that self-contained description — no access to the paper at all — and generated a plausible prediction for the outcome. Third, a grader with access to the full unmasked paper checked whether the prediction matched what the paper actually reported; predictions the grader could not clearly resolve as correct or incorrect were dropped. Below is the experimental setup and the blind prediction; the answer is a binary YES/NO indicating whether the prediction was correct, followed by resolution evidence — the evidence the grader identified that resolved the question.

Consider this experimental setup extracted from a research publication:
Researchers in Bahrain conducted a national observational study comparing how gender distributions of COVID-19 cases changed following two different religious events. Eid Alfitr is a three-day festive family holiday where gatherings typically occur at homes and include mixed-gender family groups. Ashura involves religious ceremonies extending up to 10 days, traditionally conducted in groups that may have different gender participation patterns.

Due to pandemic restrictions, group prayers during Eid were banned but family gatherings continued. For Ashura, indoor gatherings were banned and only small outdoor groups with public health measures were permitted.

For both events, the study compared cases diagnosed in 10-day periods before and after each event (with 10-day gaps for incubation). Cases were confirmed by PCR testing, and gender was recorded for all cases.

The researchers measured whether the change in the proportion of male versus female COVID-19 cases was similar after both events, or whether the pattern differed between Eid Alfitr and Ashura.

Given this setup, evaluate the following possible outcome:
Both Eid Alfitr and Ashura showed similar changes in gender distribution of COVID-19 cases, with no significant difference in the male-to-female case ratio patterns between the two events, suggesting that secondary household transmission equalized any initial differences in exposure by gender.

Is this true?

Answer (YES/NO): NO